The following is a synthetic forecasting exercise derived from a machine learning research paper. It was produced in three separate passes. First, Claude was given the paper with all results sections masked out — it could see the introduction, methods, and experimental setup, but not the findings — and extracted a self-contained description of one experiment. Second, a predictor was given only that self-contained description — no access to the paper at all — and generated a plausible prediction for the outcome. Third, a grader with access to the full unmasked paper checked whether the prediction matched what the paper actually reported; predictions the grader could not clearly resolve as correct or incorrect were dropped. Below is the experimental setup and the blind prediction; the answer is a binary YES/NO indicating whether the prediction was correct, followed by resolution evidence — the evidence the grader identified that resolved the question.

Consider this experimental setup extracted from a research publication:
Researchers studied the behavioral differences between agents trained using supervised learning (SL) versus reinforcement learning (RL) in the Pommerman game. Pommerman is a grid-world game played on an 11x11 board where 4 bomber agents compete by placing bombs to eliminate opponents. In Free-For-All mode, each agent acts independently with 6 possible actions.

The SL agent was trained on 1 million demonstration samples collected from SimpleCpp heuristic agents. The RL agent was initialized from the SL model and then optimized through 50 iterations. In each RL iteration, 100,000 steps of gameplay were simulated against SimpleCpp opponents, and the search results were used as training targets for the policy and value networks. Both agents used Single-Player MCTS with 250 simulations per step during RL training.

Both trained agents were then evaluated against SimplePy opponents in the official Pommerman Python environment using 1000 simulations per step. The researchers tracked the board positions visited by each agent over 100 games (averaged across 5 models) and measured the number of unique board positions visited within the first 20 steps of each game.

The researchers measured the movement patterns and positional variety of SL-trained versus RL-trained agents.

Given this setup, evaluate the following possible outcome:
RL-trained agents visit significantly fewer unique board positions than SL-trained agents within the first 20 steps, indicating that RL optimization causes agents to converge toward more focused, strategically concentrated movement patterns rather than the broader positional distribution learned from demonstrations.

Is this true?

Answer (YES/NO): YES